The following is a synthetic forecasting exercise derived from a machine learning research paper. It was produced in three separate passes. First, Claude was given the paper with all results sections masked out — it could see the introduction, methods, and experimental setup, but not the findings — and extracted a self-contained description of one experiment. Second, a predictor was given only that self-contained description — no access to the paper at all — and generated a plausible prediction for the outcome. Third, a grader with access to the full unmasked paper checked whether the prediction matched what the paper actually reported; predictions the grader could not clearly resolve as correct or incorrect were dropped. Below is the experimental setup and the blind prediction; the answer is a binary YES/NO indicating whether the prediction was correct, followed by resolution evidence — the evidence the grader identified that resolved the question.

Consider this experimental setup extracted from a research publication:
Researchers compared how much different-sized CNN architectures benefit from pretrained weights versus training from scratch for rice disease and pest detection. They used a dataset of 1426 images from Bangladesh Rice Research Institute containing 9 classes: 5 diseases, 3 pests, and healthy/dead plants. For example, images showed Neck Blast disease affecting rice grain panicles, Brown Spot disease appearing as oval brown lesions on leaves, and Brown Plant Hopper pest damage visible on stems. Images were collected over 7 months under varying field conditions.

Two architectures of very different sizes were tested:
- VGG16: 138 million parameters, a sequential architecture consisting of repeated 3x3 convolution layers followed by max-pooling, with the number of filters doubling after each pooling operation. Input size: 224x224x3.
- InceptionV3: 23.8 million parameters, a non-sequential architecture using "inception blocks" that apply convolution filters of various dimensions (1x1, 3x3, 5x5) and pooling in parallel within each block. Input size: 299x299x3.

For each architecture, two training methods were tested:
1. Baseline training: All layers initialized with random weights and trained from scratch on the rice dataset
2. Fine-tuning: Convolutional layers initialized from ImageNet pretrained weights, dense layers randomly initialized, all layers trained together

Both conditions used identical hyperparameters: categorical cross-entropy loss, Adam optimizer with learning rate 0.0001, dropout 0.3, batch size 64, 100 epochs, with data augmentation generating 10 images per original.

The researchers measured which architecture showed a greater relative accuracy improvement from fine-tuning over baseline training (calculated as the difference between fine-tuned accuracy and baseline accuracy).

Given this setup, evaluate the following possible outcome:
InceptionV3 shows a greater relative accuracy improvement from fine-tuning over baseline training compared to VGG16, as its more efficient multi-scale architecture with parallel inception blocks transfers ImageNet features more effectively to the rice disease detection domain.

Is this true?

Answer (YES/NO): NO